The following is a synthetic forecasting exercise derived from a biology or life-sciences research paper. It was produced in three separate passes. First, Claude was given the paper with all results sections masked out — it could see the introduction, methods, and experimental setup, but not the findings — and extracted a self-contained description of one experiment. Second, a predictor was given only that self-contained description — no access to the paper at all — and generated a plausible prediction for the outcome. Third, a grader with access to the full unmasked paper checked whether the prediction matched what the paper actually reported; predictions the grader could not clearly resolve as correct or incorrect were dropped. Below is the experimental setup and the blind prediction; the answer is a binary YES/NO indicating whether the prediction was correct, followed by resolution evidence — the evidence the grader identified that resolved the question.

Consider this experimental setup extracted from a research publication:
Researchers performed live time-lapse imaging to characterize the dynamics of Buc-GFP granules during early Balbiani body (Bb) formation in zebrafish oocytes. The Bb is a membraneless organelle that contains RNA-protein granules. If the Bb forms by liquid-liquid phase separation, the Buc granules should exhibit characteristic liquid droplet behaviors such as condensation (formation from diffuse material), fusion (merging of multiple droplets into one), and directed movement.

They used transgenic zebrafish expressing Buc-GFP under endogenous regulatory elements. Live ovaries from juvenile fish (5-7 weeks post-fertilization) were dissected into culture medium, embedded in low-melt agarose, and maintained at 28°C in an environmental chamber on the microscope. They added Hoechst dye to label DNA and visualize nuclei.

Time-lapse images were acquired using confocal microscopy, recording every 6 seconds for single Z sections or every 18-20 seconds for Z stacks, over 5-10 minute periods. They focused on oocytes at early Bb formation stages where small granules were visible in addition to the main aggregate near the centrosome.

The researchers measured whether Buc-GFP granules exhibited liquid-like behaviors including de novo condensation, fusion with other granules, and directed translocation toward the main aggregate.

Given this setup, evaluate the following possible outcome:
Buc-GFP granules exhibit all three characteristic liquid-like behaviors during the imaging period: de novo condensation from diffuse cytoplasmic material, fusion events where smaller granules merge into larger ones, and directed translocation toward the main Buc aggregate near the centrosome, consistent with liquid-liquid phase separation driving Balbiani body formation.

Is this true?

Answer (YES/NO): YES